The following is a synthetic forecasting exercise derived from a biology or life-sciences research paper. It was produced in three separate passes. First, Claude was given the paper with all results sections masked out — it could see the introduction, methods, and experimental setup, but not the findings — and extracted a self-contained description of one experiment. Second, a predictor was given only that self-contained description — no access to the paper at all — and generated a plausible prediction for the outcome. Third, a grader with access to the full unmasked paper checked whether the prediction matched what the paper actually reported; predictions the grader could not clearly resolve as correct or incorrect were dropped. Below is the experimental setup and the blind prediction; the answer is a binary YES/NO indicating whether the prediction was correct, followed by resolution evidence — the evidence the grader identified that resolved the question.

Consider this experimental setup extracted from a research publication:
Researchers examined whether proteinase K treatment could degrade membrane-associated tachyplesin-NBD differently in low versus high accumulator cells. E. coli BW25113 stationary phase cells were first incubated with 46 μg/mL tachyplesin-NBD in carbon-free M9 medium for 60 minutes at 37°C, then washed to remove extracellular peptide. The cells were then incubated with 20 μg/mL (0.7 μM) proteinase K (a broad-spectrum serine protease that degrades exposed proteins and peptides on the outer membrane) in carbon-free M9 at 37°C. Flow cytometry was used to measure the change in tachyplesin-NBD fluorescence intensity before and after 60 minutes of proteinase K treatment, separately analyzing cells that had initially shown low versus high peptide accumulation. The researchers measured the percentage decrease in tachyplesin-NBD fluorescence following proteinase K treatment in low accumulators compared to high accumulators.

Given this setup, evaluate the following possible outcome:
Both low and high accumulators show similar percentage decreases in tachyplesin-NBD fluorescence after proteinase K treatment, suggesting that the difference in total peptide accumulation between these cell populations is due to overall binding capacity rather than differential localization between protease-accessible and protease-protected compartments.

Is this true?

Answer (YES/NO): NO